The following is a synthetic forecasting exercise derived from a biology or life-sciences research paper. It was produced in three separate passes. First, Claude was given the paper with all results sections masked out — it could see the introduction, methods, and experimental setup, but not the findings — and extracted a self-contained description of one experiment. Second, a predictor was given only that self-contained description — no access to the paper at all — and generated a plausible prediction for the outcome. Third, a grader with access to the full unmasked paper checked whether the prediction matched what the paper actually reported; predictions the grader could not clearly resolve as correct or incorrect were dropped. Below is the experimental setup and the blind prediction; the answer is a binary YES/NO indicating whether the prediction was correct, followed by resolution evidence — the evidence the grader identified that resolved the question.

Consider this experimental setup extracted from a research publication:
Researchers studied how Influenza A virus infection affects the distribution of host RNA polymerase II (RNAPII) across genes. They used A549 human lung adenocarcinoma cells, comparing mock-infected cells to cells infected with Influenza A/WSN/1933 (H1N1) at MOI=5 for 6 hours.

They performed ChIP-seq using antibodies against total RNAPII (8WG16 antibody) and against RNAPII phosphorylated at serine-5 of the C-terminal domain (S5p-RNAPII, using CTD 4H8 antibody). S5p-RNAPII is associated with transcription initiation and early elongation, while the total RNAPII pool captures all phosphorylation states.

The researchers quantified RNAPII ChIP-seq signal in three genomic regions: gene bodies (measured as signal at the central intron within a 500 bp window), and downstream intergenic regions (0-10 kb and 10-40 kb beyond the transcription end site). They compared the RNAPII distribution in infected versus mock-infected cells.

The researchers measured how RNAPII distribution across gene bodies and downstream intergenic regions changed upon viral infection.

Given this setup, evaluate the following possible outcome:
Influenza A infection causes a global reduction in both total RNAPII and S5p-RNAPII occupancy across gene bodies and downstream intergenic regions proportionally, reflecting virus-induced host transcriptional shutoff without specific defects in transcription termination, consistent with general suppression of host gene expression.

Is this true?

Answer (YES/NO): NO